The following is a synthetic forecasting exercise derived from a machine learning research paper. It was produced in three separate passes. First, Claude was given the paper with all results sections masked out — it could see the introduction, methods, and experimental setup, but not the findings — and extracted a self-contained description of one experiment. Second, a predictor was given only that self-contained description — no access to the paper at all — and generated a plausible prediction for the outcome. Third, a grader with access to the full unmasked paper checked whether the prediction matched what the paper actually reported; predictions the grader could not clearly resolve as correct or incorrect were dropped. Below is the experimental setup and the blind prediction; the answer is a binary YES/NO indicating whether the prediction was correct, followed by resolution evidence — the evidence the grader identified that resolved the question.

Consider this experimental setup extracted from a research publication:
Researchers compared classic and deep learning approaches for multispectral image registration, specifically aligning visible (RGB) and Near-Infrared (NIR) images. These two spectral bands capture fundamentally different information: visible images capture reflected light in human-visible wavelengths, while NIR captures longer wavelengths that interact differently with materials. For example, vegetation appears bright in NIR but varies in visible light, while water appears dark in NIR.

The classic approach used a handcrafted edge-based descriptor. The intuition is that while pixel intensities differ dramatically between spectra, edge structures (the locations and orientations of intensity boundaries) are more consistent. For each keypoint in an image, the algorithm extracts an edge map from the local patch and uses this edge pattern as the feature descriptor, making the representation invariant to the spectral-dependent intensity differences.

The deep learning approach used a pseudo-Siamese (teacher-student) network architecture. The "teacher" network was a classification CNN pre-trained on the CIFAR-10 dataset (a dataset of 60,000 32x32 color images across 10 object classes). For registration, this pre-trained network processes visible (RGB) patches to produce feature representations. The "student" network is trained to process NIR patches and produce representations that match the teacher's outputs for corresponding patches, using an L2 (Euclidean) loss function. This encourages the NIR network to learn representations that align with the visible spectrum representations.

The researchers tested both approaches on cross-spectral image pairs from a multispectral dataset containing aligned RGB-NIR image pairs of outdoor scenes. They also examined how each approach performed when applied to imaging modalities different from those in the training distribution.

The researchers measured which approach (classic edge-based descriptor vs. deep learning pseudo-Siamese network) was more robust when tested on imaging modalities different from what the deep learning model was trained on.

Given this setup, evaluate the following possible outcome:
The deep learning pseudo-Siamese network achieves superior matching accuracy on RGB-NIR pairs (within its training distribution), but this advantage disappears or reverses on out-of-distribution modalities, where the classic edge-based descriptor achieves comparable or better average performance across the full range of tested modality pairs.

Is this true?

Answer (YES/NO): YES